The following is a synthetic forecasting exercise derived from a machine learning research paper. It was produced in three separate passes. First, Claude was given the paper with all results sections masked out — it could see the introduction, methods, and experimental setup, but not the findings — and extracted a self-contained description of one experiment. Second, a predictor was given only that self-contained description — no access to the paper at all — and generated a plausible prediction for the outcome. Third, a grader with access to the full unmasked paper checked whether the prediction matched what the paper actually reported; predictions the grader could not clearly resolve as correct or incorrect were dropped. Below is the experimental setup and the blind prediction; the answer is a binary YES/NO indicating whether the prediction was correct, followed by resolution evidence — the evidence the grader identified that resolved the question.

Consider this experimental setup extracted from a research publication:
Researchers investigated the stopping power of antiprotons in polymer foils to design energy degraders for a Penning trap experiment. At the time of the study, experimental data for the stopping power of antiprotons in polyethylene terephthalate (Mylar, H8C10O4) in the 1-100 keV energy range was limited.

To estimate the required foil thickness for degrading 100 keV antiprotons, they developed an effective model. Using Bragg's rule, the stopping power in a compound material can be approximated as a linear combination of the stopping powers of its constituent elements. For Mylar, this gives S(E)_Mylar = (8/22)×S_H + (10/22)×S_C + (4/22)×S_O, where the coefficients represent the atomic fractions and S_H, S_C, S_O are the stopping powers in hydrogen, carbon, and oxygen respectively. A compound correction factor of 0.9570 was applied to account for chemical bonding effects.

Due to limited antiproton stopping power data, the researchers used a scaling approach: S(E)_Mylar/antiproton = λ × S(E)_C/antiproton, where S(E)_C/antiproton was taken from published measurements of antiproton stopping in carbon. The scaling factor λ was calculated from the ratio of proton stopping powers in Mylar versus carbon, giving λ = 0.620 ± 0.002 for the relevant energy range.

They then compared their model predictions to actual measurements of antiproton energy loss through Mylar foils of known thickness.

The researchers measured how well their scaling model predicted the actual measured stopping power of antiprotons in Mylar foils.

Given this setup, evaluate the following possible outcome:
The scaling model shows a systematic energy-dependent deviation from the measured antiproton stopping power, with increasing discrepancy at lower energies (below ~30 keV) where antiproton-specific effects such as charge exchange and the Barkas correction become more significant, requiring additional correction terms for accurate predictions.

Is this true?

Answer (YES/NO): NO